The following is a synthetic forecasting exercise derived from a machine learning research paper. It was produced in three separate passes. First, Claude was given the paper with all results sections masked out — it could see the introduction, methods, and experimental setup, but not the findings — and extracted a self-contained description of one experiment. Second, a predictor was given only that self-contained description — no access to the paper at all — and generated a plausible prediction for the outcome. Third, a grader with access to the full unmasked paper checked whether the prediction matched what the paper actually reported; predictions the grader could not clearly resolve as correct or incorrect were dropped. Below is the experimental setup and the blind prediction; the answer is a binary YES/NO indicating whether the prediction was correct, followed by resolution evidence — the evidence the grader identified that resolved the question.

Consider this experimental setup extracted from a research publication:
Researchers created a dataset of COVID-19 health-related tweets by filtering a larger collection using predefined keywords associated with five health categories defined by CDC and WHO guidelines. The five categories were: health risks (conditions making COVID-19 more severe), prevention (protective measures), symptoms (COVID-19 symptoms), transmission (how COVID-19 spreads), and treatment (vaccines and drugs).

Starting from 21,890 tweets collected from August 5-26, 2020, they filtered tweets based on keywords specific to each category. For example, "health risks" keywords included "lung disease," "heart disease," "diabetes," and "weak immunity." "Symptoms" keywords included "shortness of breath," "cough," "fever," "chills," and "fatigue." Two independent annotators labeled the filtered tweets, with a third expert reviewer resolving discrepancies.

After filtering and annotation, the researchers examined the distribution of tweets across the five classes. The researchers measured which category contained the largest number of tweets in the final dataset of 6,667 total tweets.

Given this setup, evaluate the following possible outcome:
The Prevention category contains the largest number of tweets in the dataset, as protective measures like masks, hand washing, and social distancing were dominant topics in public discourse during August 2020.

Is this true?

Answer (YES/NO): YES